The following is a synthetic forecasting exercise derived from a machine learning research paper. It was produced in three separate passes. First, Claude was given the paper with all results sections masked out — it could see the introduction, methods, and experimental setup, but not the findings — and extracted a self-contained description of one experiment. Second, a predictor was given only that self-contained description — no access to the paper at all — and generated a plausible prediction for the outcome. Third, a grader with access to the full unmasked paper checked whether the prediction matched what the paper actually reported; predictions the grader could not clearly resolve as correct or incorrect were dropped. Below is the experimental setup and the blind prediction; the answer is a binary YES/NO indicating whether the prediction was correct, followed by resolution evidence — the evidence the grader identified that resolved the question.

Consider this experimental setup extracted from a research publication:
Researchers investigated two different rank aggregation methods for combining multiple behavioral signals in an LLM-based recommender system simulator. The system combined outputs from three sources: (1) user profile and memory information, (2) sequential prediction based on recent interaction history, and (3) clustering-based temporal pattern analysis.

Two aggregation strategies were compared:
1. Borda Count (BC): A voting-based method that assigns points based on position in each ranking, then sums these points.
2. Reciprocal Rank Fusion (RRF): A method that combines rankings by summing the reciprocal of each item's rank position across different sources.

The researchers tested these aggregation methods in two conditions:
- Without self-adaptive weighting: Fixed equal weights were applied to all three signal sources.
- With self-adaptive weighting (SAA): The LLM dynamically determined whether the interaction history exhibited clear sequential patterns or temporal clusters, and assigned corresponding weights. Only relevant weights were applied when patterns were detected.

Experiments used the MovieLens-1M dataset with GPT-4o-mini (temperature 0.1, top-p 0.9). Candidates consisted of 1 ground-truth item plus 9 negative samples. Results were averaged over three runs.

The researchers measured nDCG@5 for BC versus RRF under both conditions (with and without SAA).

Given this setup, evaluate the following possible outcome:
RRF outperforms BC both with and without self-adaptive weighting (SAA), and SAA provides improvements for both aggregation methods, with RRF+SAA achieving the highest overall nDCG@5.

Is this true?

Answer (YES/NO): NO